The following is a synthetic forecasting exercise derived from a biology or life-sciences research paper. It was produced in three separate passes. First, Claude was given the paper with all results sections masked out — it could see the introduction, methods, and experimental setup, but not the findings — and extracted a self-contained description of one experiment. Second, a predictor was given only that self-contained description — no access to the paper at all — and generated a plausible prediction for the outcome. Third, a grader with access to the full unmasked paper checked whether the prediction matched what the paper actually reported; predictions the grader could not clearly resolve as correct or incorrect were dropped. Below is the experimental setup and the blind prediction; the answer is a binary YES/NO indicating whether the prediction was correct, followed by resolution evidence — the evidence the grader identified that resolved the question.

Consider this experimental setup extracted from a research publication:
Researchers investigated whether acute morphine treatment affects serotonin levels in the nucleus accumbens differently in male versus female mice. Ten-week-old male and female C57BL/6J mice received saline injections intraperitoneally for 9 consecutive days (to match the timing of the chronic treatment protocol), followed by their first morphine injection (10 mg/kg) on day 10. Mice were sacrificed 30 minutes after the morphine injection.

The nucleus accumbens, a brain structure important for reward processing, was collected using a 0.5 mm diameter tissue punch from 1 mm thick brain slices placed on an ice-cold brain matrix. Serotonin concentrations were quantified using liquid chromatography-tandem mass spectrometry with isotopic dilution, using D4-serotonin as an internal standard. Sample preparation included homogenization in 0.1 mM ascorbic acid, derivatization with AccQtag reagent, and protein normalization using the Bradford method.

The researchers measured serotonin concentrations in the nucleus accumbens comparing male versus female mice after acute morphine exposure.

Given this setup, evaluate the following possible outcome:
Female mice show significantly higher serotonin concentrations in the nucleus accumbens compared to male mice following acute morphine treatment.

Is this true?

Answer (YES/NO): NO